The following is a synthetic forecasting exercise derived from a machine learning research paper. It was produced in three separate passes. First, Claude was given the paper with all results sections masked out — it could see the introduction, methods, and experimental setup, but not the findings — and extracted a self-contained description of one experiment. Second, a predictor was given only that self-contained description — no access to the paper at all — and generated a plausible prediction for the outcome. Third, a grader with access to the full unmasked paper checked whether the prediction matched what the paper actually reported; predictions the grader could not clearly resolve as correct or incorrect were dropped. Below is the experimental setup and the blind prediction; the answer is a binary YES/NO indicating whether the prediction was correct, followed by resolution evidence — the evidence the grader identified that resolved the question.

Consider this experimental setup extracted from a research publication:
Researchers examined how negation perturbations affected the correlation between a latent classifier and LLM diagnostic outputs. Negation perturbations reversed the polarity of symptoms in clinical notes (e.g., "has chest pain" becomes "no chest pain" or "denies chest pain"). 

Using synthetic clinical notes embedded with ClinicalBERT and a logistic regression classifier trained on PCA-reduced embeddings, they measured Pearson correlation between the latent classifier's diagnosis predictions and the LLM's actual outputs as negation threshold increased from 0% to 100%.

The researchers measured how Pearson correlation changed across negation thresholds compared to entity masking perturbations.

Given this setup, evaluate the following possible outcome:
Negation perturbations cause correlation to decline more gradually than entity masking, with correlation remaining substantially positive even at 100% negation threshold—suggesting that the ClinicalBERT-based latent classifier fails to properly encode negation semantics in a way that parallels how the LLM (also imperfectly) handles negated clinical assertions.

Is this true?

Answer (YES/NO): YES